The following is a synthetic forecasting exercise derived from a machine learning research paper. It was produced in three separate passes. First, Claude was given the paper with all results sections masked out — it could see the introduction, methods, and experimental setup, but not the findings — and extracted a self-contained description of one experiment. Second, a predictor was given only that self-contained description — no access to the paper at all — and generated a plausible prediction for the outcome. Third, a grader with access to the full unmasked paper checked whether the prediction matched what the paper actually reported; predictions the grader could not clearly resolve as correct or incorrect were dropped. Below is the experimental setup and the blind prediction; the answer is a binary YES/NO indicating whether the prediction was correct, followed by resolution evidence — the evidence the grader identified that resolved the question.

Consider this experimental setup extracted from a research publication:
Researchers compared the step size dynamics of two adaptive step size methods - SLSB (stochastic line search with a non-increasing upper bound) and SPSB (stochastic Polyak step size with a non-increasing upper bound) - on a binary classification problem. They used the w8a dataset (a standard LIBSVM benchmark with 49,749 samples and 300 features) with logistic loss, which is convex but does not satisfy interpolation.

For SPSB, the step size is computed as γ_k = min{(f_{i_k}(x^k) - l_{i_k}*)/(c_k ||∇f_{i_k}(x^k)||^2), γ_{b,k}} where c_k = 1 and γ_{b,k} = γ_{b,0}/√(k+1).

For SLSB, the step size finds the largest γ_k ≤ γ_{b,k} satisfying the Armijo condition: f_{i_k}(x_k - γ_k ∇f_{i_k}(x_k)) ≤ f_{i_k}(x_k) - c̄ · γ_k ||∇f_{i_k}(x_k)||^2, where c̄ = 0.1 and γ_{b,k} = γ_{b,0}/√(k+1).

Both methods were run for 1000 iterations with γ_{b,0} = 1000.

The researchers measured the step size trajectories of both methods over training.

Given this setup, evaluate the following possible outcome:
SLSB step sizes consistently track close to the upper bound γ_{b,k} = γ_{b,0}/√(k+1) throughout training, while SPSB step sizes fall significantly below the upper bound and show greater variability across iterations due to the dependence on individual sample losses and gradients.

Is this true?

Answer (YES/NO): NO